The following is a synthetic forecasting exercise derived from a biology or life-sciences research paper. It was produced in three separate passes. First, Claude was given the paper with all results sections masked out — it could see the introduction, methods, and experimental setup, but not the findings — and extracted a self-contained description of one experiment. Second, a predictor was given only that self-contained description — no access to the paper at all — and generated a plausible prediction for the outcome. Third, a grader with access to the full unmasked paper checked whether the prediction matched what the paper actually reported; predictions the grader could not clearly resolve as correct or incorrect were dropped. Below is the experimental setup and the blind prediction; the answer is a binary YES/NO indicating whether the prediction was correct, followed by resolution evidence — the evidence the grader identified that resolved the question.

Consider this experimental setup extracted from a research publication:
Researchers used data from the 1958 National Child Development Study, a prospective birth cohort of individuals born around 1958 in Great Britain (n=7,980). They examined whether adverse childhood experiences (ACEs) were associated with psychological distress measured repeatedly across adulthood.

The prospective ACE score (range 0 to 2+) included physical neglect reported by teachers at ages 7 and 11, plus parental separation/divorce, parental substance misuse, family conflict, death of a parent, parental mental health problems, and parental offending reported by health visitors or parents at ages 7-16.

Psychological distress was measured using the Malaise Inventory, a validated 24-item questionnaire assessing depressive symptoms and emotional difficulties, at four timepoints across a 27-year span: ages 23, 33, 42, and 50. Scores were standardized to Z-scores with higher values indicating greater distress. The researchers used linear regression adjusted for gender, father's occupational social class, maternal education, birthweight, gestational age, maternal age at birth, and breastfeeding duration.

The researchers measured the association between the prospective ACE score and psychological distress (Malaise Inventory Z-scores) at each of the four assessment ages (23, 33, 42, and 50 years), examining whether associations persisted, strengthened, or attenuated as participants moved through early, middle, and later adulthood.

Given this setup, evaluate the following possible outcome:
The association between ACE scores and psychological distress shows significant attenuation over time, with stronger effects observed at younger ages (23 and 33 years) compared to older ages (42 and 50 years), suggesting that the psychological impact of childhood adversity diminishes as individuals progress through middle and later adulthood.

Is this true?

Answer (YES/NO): NO